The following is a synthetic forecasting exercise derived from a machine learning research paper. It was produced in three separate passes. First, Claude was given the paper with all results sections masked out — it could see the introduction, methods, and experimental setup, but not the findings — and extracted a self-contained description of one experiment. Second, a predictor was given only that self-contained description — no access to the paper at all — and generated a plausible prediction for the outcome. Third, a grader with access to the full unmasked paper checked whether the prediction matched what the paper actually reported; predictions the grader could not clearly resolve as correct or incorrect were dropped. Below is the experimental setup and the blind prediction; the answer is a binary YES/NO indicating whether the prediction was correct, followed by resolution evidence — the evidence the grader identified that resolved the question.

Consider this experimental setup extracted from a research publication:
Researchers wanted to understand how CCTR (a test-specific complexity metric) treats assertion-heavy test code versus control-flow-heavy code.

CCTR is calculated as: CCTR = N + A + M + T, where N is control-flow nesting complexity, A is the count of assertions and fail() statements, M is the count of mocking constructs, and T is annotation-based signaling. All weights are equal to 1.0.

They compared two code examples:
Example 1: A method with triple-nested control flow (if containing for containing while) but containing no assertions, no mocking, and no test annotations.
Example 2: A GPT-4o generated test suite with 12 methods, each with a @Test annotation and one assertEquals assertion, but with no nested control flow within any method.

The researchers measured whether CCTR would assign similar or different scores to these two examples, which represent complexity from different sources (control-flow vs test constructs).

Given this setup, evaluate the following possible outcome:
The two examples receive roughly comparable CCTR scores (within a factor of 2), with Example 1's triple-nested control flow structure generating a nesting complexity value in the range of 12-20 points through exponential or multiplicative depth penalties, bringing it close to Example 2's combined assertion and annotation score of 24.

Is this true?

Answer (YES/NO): NO